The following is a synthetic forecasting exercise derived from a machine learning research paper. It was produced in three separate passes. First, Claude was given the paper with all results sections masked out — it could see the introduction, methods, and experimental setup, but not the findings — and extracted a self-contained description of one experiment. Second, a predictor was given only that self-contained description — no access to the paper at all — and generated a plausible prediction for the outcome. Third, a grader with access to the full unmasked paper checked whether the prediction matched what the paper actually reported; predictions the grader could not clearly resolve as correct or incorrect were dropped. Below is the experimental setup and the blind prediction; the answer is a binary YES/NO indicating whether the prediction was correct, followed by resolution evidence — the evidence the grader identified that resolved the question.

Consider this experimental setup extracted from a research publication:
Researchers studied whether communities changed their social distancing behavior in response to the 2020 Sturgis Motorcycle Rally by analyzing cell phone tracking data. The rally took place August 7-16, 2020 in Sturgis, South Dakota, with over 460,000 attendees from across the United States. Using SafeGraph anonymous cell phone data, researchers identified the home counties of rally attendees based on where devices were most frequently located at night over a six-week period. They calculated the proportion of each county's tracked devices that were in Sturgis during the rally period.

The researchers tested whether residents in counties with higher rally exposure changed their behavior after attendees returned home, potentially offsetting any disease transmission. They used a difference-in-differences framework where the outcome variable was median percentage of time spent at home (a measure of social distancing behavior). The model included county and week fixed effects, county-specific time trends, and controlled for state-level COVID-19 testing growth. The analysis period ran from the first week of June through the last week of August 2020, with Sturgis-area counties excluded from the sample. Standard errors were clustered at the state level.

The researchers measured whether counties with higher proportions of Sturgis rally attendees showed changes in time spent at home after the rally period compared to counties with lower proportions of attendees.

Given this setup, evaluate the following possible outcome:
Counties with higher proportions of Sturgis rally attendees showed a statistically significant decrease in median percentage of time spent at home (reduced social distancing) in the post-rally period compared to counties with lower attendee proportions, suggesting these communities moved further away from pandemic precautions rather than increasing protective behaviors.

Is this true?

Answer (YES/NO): NO